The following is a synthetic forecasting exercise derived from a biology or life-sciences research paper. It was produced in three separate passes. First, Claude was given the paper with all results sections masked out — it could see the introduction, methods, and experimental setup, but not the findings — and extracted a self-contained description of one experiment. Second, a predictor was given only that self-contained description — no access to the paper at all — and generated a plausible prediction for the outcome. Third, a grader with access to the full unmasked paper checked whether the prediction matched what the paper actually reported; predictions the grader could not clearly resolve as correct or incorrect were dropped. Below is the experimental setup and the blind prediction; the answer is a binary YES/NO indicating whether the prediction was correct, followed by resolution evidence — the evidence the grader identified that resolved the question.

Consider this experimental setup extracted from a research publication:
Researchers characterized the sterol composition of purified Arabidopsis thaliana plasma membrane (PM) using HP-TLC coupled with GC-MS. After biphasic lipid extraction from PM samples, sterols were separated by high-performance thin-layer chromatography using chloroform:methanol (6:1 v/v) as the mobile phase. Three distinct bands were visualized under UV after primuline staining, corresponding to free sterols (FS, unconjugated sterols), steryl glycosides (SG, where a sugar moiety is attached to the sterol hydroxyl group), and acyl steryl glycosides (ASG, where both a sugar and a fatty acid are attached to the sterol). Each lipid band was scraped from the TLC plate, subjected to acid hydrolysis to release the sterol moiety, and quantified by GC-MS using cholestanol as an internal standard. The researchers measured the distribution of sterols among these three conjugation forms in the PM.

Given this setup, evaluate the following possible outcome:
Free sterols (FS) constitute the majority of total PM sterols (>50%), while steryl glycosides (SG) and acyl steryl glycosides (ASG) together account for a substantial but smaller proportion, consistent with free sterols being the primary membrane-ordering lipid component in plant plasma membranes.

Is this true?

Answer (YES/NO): YES